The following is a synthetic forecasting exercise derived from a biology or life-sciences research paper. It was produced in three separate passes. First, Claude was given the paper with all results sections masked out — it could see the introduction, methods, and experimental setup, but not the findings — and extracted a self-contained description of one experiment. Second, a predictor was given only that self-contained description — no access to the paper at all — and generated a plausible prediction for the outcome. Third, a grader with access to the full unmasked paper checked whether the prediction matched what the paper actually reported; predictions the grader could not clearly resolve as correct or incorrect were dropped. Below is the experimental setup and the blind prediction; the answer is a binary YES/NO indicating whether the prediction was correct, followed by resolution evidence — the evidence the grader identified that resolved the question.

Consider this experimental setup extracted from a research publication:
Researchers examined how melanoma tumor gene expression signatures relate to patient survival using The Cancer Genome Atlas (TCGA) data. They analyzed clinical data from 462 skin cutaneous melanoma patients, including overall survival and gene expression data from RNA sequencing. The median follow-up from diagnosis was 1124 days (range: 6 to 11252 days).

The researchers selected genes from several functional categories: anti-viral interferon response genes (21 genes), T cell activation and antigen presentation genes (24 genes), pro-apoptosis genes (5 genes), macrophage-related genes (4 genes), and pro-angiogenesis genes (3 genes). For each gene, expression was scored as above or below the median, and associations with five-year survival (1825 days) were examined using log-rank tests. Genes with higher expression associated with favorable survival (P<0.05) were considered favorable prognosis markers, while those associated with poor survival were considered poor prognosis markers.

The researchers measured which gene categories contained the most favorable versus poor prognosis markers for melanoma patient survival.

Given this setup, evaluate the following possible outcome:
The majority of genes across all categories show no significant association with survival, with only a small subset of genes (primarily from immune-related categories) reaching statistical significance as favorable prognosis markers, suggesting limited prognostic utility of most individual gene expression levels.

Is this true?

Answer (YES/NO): NO